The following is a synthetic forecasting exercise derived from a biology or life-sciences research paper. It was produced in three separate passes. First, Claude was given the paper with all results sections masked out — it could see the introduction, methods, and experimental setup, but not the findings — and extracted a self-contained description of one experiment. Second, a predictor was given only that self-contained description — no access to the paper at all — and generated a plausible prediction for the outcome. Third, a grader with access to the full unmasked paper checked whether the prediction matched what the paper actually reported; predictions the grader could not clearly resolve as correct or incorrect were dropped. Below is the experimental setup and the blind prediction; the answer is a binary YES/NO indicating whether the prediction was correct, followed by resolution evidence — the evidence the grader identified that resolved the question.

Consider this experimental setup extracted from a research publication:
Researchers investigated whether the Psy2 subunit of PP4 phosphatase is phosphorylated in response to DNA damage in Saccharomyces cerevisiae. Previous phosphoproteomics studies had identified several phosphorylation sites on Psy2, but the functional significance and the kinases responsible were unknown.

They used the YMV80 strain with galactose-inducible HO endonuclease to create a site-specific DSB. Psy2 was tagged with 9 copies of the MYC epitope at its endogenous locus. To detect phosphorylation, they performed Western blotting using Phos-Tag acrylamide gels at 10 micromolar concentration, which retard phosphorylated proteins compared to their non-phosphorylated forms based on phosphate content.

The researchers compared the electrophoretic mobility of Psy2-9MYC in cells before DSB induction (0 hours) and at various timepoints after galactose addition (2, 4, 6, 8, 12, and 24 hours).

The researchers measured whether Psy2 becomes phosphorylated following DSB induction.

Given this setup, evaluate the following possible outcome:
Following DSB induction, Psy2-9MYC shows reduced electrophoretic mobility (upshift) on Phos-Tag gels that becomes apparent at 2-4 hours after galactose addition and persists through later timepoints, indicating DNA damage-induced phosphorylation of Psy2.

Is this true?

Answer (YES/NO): NO